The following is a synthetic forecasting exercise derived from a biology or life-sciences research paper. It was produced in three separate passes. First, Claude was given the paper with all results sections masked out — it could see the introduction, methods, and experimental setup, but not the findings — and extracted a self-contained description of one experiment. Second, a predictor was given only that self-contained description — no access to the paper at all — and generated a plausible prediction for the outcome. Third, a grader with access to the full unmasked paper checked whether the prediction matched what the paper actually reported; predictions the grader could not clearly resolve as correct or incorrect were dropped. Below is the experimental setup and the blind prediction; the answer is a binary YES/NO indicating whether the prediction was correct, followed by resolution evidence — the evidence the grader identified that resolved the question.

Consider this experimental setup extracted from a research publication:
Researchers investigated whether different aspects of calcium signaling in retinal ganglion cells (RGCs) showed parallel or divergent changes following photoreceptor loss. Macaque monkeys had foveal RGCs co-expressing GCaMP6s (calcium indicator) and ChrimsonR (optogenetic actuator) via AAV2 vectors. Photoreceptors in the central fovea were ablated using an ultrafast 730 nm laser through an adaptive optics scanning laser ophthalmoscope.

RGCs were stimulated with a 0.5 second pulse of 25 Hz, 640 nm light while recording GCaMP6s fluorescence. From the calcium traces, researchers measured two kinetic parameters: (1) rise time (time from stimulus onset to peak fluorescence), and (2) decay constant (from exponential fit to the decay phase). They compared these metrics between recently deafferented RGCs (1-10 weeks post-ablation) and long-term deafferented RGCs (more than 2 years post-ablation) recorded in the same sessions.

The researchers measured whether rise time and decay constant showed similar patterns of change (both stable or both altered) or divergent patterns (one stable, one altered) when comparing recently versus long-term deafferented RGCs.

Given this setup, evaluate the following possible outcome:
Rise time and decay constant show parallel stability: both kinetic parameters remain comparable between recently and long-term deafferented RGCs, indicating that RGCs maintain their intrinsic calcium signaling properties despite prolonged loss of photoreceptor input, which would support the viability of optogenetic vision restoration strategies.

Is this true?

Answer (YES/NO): NO